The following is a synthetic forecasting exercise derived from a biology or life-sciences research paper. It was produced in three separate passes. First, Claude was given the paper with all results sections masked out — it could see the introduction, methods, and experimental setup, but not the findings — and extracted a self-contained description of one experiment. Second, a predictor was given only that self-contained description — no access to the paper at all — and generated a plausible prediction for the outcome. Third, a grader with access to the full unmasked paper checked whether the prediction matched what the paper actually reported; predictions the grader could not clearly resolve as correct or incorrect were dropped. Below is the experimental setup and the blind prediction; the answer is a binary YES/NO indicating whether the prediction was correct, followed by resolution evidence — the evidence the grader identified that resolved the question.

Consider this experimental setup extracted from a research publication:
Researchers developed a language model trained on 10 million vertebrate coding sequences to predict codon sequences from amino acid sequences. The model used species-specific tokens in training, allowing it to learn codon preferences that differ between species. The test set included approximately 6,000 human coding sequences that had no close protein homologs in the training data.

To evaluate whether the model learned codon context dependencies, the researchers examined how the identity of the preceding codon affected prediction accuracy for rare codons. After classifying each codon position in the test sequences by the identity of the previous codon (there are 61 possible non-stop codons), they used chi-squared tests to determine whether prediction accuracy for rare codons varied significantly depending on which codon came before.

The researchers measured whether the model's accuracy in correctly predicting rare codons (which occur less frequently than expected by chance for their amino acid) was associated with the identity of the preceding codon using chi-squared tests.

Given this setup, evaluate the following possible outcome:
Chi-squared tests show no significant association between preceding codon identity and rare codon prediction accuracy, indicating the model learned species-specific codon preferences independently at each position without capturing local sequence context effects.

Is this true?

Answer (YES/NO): NO